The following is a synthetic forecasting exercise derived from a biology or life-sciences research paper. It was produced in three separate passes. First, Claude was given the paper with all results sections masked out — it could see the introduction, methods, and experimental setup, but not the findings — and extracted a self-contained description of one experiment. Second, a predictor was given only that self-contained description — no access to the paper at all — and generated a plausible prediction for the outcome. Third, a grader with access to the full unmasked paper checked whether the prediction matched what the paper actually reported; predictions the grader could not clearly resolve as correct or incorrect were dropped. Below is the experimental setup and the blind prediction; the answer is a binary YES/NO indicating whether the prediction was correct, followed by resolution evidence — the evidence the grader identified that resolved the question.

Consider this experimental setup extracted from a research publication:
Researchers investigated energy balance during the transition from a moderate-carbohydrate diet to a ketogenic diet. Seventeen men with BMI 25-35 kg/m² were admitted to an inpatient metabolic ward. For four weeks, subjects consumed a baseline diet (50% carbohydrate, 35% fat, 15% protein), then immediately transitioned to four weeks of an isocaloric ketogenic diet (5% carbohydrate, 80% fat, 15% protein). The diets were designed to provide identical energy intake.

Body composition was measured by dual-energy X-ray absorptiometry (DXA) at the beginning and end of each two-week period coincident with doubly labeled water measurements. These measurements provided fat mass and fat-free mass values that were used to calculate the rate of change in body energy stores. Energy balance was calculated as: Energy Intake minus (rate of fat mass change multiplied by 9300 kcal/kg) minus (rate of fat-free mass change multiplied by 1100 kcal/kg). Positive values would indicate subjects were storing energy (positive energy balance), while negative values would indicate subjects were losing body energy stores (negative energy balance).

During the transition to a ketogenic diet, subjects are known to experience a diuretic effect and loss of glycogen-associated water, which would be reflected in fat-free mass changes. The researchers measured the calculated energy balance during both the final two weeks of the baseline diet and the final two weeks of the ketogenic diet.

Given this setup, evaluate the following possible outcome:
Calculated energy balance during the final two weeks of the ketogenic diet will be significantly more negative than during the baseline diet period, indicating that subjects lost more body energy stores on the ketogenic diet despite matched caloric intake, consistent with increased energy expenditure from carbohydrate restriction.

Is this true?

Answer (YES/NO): NO